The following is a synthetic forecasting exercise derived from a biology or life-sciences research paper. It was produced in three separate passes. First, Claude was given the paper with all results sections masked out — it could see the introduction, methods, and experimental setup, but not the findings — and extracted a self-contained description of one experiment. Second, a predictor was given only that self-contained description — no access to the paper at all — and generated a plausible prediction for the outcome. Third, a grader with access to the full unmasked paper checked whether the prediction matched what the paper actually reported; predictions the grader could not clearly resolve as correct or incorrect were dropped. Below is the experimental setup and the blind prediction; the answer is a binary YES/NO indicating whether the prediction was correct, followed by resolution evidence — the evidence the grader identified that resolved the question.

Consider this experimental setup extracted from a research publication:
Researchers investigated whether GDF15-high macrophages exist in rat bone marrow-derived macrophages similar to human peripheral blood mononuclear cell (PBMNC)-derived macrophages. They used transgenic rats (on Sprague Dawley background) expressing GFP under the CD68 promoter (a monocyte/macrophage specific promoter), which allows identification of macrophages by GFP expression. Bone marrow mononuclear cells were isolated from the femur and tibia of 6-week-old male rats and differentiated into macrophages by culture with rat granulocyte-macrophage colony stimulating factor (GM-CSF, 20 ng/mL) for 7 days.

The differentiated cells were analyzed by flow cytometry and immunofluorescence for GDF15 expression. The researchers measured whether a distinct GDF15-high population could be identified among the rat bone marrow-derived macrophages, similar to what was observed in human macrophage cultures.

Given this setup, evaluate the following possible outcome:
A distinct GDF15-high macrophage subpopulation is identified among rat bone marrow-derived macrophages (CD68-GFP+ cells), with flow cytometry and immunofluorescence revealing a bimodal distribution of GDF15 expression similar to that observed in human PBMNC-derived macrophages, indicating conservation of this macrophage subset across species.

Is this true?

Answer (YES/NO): YES